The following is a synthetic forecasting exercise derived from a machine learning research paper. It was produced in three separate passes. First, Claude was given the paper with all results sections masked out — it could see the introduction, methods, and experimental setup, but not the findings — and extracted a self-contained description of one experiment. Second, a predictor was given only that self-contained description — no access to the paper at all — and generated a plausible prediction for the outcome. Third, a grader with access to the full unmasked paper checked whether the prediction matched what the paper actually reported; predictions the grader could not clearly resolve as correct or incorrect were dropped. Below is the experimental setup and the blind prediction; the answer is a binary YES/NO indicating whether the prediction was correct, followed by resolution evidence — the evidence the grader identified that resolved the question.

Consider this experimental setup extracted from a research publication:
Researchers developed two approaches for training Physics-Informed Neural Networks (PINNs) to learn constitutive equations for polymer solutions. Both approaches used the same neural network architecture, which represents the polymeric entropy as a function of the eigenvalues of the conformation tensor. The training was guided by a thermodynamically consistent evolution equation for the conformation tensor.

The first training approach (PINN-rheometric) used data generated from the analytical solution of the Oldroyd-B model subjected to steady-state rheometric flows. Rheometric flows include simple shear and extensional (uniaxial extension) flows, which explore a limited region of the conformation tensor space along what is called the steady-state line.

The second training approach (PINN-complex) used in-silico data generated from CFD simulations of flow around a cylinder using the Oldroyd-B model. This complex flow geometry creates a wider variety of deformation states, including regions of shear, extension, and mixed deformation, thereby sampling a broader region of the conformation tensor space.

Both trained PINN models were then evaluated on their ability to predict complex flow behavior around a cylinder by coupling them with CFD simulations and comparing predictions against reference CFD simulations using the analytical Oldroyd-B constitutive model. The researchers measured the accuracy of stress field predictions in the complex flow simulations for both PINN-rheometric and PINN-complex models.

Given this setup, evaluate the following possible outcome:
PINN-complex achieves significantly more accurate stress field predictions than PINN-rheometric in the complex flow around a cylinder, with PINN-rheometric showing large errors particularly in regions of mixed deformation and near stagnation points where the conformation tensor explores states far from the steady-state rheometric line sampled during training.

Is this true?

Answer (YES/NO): NO